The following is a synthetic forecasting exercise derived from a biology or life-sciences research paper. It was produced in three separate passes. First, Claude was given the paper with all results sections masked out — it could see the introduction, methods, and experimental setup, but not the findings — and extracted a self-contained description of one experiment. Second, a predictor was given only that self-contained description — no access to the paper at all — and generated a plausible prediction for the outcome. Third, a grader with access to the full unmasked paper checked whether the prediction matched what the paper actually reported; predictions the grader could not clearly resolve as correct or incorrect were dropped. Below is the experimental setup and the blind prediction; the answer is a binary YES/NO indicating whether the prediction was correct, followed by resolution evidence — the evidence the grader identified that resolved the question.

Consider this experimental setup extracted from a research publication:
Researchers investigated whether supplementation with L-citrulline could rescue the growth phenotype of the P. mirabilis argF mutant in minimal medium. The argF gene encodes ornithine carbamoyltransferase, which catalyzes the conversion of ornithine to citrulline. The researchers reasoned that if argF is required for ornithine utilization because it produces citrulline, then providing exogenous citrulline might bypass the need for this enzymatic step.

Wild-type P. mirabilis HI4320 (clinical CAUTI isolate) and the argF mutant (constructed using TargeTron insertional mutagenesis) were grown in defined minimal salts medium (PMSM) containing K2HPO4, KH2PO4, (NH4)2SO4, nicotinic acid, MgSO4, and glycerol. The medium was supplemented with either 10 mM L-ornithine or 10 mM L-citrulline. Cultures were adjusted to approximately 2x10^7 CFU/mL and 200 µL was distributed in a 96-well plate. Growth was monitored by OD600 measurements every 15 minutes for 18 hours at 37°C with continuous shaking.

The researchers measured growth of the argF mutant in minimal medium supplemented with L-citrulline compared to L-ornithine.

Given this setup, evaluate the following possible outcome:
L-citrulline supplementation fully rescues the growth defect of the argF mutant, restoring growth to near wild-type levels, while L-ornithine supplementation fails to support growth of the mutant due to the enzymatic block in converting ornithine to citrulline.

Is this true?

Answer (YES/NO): YES